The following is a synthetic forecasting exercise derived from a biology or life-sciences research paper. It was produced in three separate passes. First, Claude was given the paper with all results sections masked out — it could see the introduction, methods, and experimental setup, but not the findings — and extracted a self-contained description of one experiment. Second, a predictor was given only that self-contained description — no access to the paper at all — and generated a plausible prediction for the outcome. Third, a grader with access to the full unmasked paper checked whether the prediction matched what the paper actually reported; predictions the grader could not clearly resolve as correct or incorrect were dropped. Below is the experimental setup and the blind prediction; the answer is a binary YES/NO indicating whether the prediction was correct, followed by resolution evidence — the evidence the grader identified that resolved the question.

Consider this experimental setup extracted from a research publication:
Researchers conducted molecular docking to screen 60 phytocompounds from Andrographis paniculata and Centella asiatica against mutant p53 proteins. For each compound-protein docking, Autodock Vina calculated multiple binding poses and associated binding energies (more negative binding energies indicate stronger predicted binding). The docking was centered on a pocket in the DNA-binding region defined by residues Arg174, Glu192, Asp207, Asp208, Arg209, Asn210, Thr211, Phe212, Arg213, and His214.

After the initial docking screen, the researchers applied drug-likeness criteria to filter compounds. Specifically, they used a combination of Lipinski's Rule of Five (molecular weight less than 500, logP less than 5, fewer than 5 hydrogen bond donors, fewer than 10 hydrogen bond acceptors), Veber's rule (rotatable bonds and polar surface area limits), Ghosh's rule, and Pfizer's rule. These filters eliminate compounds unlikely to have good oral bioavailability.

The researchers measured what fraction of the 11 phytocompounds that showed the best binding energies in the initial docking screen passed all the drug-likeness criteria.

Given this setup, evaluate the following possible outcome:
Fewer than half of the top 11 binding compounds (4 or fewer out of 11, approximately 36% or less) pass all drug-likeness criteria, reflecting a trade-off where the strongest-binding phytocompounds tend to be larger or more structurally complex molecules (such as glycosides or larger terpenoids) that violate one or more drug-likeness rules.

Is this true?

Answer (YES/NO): YES